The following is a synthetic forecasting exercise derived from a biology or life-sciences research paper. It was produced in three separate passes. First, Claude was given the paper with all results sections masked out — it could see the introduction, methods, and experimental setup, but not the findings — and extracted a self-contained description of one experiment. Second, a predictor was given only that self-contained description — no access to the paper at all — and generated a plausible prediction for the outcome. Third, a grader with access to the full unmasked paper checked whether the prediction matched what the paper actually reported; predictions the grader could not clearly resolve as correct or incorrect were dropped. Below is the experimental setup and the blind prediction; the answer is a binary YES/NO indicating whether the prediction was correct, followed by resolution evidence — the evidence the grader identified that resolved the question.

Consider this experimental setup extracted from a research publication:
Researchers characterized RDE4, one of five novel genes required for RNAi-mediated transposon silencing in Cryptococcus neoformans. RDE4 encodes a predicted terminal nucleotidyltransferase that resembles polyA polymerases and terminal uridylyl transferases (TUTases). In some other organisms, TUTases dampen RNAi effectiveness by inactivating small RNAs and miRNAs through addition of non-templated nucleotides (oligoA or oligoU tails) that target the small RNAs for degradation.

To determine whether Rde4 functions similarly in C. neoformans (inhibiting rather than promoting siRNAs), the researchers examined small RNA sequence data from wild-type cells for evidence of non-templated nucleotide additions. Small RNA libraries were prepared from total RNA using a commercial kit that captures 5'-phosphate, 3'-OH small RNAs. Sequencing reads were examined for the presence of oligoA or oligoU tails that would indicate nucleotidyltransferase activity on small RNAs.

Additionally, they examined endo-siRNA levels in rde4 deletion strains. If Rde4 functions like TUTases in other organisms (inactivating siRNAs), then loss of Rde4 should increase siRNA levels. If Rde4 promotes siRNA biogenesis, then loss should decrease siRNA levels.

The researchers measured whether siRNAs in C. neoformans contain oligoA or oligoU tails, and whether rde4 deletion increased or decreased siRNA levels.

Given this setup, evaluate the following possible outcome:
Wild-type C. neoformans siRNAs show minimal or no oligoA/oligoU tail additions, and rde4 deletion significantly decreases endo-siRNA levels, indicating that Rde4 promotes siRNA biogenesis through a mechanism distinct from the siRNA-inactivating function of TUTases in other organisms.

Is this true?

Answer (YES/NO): YES